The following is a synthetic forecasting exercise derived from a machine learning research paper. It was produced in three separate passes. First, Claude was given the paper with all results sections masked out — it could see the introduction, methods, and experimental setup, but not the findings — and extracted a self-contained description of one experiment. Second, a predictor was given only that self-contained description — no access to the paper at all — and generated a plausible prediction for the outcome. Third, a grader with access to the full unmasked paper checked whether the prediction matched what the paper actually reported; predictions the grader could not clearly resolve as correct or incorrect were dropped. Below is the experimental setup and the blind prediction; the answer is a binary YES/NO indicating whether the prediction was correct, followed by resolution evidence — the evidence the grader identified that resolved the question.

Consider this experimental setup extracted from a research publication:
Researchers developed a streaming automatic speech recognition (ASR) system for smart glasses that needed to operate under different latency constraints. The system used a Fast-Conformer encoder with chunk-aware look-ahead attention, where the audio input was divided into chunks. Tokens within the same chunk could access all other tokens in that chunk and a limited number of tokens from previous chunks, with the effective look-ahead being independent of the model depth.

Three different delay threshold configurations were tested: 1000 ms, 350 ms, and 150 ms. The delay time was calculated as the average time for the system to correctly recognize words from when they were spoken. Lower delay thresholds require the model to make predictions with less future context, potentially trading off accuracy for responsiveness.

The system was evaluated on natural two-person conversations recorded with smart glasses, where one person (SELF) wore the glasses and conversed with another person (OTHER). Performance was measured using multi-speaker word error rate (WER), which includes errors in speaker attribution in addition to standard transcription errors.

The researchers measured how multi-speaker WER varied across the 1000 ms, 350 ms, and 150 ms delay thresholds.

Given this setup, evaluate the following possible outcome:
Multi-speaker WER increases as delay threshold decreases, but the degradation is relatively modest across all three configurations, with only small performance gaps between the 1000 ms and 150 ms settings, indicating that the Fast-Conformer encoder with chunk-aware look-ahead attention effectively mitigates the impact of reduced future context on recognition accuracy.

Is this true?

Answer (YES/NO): NO